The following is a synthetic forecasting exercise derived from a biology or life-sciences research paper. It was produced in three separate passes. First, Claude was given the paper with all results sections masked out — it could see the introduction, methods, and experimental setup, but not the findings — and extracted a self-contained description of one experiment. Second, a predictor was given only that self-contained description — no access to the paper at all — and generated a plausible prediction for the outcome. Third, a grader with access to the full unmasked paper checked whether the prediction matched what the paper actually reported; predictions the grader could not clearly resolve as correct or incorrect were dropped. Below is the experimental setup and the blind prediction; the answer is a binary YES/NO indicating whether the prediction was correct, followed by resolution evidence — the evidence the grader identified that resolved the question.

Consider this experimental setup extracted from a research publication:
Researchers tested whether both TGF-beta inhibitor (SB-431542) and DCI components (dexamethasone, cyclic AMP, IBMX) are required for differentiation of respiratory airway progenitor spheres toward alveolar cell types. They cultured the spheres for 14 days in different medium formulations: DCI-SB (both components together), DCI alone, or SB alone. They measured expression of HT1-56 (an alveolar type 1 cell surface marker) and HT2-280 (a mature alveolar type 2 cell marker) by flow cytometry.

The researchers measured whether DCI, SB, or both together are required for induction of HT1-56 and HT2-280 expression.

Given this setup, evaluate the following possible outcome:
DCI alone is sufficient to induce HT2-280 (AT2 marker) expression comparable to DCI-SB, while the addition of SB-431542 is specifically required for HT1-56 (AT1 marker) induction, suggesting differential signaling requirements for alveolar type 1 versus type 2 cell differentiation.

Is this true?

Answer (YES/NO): NO